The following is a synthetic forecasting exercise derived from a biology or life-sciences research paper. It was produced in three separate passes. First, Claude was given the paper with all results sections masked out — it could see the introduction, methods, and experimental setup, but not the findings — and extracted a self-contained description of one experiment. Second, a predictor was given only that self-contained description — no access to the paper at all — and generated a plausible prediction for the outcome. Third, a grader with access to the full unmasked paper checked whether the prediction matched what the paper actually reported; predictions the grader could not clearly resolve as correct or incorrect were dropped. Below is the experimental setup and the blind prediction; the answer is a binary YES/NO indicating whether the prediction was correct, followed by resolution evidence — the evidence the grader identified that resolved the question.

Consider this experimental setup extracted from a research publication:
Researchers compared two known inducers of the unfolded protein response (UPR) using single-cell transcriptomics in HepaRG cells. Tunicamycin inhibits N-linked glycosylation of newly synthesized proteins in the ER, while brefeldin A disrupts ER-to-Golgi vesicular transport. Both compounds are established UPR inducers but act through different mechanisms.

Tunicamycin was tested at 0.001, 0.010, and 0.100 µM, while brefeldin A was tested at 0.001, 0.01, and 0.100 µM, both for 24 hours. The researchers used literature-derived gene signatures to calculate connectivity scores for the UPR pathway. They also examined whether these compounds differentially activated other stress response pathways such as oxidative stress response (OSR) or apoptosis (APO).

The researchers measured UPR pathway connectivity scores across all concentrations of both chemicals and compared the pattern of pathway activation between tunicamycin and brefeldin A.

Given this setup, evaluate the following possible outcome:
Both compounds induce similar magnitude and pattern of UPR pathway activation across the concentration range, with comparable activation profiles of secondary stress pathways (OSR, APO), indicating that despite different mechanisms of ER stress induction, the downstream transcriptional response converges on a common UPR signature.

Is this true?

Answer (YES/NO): NO